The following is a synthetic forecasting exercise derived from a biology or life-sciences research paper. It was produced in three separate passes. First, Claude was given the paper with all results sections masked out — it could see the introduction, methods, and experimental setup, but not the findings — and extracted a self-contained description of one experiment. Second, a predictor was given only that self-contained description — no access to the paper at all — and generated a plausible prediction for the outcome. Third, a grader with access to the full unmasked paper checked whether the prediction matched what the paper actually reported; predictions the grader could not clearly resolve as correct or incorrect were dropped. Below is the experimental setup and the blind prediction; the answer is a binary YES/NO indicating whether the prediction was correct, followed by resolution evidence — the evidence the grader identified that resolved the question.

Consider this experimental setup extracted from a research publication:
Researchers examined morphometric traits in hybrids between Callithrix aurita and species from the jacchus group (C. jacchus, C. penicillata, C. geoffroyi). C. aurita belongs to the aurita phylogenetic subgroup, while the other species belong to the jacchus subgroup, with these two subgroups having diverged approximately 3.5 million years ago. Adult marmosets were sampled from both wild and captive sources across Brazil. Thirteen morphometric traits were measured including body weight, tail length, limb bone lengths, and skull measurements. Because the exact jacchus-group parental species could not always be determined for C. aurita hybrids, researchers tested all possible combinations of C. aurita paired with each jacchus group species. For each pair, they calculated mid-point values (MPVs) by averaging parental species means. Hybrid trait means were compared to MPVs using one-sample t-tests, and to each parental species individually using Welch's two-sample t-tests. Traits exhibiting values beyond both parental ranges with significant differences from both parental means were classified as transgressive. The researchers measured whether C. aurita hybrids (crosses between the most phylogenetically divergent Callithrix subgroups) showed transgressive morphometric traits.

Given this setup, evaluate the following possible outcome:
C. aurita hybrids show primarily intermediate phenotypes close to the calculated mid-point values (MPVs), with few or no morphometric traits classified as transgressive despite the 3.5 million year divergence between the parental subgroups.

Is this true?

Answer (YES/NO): NO